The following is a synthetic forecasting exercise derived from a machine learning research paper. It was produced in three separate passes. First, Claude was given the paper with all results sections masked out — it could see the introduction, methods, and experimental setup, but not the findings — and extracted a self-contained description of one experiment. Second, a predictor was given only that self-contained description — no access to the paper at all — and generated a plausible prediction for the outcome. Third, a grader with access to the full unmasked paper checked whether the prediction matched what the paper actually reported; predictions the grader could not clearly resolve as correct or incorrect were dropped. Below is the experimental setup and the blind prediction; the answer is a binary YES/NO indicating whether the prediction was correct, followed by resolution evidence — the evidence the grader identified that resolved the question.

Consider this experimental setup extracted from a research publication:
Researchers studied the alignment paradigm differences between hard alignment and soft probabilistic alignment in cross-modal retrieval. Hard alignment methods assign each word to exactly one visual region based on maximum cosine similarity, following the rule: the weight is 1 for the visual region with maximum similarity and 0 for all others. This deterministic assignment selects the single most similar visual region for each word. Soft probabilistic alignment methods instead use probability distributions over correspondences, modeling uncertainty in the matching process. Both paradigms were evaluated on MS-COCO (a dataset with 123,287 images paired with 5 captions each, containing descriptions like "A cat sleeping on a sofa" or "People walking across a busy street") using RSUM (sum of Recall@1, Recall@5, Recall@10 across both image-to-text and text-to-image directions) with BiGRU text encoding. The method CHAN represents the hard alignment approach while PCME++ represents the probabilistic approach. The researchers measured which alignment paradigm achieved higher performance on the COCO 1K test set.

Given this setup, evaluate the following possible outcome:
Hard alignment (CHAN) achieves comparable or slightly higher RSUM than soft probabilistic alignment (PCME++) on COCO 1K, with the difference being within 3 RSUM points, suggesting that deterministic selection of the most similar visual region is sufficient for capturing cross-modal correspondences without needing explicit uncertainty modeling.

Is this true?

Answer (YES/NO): NO